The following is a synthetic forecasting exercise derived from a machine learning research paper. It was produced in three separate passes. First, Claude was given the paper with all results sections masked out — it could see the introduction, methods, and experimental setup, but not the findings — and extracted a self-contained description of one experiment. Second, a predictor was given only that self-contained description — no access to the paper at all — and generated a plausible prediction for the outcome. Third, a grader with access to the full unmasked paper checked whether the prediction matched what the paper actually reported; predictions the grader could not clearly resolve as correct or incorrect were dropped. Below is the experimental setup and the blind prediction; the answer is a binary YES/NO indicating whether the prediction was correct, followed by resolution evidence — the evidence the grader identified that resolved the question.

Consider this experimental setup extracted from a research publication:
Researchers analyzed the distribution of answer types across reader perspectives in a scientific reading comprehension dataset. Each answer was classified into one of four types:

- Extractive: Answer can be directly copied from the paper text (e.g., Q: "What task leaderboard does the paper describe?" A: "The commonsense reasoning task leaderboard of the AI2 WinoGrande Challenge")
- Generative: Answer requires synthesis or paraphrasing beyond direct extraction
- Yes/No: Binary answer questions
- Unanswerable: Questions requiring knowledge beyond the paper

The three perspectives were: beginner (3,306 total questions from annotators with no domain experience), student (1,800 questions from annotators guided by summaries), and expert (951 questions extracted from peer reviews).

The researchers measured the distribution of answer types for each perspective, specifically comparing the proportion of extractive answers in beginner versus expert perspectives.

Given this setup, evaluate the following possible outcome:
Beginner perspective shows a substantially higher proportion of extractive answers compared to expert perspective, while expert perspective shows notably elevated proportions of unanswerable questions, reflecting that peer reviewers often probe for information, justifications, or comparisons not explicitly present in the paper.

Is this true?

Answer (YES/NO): YES